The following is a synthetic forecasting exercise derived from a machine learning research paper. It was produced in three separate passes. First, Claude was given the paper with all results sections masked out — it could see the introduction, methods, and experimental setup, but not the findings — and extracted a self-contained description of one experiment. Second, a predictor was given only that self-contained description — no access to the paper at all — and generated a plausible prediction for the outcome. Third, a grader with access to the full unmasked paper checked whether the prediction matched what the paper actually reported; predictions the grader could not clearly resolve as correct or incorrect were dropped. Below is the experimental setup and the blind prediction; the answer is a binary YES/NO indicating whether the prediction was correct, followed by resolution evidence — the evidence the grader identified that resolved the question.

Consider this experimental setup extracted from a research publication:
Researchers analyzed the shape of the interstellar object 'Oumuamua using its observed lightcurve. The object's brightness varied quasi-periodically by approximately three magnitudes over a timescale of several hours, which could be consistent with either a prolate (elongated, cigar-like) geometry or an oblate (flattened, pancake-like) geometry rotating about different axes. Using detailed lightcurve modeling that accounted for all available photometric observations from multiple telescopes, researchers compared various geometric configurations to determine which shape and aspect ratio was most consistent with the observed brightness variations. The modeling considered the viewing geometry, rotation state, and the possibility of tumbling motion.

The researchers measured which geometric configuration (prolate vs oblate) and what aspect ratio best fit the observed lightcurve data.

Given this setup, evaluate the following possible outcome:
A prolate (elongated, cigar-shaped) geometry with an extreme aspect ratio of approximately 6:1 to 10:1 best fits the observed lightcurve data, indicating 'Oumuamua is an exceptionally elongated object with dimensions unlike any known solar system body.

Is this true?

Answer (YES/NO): NO